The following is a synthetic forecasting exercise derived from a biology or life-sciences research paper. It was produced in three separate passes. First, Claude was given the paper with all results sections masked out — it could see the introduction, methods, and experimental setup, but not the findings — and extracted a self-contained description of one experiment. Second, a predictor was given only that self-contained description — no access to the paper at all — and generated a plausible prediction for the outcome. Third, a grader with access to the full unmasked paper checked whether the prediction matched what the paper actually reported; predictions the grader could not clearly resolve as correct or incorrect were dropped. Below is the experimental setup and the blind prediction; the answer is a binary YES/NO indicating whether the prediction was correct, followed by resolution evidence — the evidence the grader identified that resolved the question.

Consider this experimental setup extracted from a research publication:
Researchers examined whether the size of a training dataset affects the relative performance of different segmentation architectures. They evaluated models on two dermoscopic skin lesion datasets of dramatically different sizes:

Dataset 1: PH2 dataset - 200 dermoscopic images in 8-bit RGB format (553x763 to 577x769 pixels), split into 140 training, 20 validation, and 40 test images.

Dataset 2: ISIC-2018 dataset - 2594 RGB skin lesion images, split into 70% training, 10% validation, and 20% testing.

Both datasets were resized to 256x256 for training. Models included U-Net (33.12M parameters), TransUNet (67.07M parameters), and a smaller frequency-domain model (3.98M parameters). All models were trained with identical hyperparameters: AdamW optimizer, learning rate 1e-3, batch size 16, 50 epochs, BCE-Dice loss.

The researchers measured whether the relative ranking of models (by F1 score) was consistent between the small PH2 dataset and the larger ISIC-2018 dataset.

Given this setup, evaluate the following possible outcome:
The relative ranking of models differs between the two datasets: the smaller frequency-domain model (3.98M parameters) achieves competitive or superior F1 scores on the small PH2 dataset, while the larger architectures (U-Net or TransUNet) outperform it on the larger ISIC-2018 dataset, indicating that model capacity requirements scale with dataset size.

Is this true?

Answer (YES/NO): NO